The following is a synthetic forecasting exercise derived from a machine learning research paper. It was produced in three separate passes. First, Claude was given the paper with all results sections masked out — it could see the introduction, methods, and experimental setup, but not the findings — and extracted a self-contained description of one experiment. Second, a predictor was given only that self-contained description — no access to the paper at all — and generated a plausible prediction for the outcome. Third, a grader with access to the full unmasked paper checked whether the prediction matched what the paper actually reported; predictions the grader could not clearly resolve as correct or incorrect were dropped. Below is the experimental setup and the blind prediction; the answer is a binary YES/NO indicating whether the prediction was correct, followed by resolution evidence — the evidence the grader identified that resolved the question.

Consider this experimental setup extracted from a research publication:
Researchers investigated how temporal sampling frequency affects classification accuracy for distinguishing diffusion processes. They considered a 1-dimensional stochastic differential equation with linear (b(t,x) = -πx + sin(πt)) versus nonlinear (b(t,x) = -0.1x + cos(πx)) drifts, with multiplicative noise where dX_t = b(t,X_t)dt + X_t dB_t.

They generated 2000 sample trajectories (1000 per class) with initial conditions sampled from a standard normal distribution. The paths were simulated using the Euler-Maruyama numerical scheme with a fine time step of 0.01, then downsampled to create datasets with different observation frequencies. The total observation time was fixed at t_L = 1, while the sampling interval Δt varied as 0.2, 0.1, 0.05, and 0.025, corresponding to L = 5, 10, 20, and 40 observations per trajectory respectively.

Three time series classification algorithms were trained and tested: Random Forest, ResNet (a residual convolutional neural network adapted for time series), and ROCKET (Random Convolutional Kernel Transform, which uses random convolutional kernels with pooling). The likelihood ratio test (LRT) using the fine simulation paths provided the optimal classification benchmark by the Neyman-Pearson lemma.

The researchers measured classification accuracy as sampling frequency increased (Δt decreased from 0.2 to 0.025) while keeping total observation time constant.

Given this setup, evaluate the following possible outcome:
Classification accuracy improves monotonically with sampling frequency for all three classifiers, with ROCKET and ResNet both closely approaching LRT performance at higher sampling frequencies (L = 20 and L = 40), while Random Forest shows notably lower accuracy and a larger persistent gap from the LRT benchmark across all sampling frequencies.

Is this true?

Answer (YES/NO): NO